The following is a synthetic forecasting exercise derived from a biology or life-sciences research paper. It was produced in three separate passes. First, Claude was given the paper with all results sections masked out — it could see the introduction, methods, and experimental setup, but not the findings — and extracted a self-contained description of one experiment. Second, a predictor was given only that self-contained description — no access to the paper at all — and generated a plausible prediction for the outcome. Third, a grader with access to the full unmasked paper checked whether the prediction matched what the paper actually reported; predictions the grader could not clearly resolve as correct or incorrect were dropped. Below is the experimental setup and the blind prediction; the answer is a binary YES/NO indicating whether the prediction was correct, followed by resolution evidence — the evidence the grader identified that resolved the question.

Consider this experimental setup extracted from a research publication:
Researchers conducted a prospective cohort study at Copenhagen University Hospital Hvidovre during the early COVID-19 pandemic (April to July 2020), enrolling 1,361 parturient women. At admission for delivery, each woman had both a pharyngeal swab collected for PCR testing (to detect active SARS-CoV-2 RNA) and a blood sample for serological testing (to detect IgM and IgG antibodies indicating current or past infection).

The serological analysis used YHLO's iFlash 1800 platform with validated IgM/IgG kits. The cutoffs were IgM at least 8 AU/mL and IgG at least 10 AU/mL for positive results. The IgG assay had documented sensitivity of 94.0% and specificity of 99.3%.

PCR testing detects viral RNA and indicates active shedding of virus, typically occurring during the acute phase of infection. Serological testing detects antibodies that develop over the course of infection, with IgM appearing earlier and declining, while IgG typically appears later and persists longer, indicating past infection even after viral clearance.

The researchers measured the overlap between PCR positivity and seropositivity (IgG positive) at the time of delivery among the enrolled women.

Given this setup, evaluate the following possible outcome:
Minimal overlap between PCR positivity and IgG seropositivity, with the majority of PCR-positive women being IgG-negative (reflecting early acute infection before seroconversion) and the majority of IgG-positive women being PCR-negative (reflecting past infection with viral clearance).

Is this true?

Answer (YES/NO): YES